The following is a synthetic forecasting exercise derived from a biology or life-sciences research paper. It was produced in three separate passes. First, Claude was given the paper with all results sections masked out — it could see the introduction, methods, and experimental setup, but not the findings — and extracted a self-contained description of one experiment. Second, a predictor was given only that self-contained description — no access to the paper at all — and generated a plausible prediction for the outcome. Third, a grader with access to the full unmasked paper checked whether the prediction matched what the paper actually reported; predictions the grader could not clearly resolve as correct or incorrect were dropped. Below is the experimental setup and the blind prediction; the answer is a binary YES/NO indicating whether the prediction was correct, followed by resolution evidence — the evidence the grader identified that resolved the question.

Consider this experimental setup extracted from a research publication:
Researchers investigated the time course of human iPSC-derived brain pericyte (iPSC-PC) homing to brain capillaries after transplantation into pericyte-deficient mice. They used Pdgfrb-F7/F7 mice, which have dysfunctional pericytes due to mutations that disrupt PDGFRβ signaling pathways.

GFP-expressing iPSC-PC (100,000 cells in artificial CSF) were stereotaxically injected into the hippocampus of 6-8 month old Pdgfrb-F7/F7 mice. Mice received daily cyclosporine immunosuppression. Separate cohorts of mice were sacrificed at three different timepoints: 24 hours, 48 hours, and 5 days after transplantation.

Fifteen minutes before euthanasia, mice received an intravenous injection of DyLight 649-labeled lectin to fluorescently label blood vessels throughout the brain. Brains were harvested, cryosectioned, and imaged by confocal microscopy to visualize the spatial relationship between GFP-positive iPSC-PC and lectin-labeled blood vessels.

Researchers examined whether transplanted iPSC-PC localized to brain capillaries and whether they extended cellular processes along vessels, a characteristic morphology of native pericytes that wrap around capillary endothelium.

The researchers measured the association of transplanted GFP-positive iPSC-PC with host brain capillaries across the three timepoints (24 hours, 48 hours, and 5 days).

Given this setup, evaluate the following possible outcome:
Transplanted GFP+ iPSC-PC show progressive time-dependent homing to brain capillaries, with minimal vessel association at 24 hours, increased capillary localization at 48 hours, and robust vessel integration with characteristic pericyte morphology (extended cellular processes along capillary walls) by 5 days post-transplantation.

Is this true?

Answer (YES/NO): NO